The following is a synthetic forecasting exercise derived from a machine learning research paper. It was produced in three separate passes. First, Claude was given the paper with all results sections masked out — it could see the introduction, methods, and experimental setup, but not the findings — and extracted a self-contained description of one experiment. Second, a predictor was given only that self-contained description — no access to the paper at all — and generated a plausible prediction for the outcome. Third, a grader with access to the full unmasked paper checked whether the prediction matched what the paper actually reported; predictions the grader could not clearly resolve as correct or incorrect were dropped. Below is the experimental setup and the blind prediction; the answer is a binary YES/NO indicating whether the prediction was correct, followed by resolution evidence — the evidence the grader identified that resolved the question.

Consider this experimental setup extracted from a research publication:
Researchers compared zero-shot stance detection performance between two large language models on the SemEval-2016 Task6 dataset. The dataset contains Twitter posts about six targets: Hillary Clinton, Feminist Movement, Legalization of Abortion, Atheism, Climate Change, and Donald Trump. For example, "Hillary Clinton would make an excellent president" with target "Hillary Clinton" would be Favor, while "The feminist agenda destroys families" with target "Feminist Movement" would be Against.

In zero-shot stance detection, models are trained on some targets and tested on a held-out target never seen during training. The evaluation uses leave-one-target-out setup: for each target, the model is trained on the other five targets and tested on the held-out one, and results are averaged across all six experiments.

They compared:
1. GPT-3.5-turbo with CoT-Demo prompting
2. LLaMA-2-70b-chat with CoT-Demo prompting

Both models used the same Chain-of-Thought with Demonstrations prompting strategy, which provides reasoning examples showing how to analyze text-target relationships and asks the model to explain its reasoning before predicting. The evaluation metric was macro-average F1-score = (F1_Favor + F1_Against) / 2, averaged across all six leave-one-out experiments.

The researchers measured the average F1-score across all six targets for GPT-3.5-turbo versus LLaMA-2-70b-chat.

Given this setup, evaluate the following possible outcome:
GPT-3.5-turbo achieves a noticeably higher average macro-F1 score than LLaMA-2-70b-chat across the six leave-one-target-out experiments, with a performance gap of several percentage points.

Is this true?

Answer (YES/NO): YES